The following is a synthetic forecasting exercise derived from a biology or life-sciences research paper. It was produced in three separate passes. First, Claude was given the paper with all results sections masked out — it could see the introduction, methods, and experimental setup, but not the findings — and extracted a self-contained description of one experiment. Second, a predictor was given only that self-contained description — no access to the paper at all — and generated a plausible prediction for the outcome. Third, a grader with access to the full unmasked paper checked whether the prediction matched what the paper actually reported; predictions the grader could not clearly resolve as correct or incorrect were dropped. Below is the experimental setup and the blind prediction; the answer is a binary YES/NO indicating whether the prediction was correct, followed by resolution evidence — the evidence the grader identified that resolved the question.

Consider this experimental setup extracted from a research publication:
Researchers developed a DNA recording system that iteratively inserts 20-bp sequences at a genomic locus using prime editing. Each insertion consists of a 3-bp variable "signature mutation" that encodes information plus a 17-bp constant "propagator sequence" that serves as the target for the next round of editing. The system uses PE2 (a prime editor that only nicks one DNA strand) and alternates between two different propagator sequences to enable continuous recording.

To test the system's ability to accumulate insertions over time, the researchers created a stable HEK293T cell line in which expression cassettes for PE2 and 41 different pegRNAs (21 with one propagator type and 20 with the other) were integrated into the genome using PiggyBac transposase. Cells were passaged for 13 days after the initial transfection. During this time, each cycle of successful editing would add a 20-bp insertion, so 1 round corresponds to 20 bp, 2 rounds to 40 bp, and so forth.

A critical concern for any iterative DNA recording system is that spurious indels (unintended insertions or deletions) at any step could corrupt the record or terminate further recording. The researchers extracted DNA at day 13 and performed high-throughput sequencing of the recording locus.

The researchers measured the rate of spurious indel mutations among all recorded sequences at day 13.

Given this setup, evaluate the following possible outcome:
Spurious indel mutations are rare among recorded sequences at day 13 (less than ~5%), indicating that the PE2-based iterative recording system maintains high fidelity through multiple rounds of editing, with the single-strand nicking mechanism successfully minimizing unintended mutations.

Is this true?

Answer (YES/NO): YES